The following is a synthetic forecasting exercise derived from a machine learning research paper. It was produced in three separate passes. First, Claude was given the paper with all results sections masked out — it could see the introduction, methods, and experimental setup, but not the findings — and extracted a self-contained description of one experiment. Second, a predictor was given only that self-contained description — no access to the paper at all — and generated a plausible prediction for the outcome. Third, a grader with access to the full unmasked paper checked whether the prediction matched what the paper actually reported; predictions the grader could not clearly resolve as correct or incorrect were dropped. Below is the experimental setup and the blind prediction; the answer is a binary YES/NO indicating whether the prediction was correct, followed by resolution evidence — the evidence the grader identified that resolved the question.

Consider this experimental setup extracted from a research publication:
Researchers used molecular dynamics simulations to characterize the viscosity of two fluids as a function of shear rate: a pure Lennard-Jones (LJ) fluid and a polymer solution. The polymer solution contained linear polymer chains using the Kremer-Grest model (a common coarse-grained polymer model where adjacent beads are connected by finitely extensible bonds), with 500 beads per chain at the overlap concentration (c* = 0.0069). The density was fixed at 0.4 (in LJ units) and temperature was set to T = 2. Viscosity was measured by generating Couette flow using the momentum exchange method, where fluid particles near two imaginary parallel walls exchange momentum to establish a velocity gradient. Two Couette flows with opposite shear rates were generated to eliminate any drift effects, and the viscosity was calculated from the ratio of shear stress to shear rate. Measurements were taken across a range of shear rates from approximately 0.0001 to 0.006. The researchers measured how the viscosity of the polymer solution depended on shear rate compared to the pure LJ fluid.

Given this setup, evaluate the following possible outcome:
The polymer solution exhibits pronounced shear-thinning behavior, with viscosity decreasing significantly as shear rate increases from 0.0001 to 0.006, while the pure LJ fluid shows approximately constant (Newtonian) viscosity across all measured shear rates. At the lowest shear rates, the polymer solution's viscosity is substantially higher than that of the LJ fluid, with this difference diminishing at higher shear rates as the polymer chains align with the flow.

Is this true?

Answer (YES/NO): NO